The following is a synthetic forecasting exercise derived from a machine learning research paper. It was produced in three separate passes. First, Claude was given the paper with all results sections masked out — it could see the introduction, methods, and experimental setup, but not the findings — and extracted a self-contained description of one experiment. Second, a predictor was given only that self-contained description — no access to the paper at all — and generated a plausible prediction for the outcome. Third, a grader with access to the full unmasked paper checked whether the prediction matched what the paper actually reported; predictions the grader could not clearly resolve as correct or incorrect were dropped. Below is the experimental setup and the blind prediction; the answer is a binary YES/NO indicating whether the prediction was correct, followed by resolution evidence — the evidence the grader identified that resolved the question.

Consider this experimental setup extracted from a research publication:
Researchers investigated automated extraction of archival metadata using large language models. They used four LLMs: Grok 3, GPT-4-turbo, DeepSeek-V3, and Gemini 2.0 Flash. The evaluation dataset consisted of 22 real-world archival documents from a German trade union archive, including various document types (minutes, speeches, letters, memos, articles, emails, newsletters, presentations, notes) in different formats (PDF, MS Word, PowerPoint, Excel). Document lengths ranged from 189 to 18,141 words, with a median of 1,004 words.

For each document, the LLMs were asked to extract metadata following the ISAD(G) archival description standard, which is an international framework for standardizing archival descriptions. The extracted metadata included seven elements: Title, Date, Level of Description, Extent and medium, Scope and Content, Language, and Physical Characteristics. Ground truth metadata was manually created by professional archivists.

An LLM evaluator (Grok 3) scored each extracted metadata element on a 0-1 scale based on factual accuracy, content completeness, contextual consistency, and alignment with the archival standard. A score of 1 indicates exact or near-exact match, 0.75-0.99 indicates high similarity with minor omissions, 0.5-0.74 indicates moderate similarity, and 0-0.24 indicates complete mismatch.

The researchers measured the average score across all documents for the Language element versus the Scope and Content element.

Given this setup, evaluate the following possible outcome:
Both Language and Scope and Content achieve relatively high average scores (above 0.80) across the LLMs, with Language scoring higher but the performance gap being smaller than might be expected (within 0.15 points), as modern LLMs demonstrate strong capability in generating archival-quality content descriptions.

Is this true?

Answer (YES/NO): NO